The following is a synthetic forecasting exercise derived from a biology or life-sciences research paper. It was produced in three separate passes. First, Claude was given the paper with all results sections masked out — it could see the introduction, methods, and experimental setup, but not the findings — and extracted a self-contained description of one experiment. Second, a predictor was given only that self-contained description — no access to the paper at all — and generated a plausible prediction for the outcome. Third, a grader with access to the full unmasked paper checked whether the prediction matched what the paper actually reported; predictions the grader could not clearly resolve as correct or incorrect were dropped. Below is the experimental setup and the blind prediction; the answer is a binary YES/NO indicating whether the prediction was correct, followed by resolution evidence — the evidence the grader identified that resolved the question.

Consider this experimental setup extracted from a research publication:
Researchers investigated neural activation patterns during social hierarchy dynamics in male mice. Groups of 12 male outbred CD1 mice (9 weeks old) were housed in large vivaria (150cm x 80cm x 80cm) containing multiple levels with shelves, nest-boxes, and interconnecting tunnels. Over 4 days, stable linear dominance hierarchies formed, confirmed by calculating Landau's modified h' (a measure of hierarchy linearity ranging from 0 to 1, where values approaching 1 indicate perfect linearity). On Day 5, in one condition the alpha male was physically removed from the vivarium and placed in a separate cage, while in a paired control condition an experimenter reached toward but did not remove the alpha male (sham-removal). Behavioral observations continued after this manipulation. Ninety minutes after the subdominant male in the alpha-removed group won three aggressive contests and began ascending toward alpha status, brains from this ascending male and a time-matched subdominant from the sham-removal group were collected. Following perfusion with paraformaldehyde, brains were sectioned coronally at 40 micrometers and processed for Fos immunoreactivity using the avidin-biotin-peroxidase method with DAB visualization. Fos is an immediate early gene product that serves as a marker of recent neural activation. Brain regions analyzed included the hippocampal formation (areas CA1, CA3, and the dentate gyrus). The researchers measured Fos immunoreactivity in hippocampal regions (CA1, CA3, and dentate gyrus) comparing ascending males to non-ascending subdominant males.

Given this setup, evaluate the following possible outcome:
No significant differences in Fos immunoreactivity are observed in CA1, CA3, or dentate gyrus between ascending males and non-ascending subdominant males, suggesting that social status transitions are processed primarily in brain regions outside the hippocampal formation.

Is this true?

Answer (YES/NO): NO